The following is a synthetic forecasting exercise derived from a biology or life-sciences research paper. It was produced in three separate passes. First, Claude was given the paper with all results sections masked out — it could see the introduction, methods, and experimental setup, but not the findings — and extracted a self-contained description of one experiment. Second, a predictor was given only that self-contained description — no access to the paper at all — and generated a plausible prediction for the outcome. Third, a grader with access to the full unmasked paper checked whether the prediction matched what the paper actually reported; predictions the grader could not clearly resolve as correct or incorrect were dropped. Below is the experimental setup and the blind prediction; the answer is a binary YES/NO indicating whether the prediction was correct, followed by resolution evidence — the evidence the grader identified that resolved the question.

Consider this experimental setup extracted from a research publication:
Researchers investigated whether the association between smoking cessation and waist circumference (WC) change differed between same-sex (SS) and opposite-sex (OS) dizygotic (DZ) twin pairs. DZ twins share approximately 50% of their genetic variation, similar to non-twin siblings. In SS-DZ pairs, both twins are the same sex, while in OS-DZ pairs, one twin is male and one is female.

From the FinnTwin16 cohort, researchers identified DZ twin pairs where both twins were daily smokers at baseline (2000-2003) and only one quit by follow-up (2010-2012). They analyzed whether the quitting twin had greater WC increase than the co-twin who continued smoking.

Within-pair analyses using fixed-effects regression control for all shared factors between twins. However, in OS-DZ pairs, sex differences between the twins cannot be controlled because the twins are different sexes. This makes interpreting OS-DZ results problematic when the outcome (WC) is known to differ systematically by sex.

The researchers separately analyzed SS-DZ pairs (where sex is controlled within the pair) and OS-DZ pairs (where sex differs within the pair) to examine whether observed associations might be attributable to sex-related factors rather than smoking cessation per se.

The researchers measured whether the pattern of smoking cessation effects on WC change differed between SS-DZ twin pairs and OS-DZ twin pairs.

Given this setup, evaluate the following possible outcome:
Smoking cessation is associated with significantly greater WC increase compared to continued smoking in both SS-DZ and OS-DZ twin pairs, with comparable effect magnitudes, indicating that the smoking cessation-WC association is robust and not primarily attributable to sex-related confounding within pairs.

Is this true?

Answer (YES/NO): NO